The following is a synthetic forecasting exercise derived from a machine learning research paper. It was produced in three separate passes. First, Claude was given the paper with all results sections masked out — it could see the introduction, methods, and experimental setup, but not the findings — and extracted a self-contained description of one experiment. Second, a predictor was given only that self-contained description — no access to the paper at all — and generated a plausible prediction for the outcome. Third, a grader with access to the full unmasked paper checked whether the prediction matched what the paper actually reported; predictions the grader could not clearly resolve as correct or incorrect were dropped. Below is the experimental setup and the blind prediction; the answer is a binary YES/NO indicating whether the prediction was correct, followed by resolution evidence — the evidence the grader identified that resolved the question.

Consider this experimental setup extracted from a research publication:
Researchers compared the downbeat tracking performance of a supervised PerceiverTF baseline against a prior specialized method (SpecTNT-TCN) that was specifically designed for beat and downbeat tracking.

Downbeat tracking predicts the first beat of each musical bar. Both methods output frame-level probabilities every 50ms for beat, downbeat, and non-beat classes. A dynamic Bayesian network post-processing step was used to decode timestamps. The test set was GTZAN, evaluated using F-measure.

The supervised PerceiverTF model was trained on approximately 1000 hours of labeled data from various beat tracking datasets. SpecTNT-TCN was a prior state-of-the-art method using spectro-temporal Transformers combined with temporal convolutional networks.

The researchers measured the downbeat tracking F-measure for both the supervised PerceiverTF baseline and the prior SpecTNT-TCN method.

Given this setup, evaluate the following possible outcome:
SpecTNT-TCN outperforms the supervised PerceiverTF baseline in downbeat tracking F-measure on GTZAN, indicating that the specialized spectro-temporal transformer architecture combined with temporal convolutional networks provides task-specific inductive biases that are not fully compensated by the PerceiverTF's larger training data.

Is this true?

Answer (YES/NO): YES